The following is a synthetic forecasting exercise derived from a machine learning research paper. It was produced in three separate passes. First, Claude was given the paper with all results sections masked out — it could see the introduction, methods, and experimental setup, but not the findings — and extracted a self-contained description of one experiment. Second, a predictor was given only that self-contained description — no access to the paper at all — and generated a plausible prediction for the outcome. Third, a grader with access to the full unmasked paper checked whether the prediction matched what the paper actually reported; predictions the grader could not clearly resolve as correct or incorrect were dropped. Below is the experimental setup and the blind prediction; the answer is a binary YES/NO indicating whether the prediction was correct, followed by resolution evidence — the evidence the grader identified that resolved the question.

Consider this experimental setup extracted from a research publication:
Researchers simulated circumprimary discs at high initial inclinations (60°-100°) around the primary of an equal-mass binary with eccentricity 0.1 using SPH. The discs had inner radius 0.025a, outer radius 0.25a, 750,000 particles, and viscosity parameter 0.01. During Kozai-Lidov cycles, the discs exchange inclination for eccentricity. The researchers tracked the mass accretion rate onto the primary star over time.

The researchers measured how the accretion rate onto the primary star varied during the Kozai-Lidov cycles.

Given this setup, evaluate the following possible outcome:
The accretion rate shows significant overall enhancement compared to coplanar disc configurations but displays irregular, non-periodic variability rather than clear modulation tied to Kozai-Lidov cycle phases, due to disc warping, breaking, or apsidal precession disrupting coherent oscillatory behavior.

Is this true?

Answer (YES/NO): NO